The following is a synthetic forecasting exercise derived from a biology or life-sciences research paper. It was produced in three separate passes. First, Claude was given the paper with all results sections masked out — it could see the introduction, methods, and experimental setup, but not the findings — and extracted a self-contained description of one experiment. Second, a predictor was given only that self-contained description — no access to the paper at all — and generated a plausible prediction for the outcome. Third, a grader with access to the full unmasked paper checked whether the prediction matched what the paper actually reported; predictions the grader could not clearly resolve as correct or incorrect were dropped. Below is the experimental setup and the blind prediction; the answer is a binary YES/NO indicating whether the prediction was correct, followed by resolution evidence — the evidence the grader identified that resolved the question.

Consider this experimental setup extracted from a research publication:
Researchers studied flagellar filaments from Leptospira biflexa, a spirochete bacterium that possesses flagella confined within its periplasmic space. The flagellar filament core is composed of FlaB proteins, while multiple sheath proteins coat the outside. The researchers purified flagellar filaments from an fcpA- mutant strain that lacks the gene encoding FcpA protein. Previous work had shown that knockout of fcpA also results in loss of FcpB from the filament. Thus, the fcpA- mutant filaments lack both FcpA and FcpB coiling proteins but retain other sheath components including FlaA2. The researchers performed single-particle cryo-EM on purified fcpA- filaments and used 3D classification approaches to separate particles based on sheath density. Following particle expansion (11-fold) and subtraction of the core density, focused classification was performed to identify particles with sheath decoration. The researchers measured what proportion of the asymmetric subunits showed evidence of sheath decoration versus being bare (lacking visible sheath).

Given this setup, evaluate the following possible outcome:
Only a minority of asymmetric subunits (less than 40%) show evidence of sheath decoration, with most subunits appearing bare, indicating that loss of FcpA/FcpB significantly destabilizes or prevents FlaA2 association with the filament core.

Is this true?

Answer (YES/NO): YES